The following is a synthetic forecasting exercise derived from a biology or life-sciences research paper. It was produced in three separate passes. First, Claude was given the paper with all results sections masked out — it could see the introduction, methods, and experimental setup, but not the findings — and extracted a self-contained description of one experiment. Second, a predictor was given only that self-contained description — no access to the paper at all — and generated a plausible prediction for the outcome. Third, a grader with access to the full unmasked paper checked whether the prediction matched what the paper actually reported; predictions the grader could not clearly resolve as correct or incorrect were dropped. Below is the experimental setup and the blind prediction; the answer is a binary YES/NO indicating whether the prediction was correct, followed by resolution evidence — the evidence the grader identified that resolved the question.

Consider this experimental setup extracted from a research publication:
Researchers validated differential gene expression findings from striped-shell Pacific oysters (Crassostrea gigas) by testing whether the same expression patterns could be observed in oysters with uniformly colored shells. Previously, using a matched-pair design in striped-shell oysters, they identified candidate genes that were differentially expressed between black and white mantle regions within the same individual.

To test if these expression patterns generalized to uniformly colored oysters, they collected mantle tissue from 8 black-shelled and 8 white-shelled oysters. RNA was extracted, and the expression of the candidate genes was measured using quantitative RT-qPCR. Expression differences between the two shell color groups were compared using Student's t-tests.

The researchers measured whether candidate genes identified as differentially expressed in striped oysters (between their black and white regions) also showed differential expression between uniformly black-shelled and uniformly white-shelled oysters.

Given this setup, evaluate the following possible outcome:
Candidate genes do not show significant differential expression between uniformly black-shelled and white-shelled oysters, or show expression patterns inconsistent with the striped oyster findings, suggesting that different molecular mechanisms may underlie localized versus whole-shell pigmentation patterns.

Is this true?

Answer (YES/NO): NO